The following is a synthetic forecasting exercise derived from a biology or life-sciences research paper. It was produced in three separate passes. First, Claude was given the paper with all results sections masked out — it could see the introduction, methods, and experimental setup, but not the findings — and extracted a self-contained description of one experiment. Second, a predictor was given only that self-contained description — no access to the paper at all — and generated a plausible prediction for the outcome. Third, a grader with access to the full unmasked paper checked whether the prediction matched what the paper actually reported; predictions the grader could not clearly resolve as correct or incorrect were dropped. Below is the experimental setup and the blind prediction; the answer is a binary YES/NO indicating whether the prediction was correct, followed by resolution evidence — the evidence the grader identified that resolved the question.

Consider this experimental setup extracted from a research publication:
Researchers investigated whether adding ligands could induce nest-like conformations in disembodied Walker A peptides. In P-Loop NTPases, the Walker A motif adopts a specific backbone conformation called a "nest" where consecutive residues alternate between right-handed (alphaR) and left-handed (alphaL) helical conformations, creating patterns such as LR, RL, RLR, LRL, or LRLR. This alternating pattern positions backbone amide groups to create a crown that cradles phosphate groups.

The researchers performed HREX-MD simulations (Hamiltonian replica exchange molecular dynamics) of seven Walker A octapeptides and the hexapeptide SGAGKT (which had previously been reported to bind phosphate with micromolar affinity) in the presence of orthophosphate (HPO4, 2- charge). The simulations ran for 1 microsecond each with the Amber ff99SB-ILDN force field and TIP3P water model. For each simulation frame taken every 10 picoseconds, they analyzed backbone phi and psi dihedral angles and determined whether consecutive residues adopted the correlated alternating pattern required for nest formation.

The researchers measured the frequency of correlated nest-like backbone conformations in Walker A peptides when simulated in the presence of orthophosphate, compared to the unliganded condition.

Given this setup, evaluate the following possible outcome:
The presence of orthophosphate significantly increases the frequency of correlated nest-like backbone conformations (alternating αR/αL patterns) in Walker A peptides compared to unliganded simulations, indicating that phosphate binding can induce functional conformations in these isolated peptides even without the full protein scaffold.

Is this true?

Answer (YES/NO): NO